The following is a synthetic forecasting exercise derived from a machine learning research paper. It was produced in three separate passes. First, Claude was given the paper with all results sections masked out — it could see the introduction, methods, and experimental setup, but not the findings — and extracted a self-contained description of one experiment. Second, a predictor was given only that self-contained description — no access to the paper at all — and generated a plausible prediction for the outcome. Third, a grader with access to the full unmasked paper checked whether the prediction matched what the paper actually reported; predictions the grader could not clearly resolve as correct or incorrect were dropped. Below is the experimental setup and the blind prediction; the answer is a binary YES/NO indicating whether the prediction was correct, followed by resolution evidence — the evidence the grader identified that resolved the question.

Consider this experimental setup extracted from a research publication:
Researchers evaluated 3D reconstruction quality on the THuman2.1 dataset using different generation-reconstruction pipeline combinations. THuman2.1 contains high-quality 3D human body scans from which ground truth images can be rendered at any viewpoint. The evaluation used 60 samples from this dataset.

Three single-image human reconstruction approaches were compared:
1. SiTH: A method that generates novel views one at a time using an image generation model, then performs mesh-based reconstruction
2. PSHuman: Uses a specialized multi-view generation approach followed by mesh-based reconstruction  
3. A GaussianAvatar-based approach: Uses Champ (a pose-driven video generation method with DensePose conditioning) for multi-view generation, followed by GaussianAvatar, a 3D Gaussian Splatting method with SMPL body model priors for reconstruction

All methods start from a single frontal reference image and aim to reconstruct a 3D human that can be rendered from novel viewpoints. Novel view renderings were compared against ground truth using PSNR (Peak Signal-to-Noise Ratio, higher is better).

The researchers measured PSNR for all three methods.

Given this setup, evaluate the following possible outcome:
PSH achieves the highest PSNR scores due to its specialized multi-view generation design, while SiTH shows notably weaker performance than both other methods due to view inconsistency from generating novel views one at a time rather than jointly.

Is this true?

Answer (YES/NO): NO